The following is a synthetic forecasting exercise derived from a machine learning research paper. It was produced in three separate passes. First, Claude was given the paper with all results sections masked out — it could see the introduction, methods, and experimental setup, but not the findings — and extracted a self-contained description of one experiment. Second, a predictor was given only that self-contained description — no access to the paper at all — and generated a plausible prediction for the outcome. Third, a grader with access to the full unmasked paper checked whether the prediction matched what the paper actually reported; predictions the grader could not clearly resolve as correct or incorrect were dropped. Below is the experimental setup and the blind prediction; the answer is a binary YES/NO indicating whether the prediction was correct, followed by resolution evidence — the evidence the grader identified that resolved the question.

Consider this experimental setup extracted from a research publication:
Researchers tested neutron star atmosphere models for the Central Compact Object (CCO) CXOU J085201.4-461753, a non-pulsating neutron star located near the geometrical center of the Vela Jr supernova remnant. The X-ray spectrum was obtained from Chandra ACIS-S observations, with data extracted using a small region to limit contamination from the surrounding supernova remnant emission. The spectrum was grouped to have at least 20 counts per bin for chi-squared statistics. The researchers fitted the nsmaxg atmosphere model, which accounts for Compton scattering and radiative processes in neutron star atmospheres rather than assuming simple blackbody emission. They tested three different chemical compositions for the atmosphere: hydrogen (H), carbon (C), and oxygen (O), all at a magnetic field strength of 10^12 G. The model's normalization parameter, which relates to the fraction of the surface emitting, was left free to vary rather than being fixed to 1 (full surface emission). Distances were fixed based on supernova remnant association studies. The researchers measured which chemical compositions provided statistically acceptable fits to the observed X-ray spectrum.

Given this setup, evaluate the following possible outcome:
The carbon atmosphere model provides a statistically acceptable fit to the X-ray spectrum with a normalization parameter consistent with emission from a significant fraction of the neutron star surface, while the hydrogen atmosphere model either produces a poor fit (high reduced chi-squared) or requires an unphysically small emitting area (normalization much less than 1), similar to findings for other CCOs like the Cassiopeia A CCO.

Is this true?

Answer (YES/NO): NO